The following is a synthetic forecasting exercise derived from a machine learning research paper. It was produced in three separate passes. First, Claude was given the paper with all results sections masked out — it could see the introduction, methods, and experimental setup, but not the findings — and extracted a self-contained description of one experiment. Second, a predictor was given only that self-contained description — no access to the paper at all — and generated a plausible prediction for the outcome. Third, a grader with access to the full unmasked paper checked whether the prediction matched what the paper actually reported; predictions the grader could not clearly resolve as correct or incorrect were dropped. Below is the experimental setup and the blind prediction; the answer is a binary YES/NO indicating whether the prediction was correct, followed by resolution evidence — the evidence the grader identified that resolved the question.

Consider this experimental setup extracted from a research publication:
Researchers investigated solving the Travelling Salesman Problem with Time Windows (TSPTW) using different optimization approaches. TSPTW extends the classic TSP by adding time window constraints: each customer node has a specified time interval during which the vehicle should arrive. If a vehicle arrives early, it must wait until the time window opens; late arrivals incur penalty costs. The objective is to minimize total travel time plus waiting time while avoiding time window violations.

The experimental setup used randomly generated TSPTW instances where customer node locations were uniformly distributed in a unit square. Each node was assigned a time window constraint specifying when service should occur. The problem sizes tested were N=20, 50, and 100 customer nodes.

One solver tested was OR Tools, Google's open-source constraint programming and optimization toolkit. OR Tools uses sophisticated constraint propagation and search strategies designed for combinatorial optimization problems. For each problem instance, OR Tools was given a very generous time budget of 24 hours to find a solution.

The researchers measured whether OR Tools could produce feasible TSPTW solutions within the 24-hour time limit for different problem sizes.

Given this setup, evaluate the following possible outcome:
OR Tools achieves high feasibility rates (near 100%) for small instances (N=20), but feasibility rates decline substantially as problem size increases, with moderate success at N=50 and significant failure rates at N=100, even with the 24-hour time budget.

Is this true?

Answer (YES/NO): NO